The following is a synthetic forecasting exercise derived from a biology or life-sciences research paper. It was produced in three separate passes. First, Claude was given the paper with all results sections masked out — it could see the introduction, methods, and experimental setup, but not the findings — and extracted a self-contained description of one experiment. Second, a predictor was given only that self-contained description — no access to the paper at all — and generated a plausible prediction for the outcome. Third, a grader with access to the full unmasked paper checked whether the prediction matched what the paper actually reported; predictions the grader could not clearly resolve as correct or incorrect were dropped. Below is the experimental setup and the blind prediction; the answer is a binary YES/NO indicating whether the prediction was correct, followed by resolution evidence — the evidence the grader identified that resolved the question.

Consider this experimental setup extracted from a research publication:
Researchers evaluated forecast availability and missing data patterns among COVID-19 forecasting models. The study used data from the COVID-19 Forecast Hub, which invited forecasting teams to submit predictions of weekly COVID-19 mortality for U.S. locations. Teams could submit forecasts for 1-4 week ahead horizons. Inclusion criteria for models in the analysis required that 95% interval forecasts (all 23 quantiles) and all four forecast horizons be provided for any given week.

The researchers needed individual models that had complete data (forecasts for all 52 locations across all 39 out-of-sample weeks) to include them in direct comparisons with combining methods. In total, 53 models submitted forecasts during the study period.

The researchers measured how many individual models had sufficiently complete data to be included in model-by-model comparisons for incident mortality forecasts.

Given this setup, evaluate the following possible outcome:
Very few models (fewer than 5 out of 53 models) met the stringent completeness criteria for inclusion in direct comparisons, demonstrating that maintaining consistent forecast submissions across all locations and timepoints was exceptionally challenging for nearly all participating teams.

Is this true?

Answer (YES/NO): NO